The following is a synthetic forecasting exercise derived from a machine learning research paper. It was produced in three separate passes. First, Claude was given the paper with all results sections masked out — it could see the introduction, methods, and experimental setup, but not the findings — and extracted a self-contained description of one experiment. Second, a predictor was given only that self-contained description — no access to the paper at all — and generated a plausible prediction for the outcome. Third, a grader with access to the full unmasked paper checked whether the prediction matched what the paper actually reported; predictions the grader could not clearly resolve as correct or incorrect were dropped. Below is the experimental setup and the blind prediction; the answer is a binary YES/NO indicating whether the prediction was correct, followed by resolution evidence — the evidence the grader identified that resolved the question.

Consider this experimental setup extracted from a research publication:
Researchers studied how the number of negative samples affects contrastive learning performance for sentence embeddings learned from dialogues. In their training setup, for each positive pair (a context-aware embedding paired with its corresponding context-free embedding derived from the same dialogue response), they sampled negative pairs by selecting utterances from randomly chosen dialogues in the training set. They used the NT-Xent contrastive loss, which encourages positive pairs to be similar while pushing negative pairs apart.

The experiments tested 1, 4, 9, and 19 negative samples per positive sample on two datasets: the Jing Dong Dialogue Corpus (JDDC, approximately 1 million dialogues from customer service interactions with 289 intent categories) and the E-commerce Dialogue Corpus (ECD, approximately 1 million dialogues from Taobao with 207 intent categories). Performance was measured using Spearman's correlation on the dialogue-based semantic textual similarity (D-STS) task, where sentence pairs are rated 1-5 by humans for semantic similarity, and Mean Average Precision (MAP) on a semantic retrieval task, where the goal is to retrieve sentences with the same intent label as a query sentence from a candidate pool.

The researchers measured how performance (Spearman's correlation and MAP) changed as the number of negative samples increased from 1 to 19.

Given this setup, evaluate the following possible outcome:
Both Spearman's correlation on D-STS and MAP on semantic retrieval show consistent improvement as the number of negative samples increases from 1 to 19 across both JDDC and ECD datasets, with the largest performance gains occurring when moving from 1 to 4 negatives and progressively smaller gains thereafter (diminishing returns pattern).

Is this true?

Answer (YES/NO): NO